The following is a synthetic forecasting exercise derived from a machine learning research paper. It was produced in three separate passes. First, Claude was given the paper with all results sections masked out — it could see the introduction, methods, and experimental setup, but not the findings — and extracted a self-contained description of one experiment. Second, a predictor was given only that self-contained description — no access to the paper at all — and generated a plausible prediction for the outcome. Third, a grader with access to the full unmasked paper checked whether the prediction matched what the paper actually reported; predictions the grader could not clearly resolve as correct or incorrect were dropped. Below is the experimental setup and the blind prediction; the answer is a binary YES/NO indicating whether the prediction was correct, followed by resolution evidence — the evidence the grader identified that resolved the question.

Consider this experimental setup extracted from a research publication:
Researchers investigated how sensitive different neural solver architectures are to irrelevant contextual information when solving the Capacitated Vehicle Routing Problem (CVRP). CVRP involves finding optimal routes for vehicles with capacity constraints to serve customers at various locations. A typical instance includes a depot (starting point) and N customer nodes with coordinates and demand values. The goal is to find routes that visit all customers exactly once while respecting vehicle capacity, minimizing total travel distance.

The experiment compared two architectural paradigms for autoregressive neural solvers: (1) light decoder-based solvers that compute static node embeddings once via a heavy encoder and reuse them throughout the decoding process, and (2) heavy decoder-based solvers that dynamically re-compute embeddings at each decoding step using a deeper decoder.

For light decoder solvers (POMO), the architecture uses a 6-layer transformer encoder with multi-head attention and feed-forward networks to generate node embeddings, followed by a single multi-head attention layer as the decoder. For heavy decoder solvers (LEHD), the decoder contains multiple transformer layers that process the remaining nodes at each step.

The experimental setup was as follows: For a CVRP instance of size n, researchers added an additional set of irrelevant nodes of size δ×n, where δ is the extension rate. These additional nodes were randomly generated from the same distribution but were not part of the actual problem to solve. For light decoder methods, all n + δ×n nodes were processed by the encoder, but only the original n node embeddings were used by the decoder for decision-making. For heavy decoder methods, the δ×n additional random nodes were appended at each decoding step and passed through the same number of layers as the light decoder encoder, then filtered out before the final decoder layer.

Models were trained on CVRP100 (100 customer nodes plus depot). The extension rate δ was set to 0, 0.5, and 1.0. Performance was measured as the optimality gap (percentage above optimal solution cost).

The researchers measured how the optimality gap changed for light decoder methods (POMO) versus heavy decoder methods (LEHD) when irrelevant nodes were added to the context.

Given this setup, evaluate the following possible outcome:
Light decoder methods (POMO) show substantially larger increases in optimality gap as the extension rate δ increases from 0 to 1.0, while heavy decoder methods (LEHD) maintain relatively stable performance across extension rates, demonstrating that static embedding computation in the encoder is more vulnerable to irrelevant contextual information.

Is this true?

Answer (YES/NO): NO